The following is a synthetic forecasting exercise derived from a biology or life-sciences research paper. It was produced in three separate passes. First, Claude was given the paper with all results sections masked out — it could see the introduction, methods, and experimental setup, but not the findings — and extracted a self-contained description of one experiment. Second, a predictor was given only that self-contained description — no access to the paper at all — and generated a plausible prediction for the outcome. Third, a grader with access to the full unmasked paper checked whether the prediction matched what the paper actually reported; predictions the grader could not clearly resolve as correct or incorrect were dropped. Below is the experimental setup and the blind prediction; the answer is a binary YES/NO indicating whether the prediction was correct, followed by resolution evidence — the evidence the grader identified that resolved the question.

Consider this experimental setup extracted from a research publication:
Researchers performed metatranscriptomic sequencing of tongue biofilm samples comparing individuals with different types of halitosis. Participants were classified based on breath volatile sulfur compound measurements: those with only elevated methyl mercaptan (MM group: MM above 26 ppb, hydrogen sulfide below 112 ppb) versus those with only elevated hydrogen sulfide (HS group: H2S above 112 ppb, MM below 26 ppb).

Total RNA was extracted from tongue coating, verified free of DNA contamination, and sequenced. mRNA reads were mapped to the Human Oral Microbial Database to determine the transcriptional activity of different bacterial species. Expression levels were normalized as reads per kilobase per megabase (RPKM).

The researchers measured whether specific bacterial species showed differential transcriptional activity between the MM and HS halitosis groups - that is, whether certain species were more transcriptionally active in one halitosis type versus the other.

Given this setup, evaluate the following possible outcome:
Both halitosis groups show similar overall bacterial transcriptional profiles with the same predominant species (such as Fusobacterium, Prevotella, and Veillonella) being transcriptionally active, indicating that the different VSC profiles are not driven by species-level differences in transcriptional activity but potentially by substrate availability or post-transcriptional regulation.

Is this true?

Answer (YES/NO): NO